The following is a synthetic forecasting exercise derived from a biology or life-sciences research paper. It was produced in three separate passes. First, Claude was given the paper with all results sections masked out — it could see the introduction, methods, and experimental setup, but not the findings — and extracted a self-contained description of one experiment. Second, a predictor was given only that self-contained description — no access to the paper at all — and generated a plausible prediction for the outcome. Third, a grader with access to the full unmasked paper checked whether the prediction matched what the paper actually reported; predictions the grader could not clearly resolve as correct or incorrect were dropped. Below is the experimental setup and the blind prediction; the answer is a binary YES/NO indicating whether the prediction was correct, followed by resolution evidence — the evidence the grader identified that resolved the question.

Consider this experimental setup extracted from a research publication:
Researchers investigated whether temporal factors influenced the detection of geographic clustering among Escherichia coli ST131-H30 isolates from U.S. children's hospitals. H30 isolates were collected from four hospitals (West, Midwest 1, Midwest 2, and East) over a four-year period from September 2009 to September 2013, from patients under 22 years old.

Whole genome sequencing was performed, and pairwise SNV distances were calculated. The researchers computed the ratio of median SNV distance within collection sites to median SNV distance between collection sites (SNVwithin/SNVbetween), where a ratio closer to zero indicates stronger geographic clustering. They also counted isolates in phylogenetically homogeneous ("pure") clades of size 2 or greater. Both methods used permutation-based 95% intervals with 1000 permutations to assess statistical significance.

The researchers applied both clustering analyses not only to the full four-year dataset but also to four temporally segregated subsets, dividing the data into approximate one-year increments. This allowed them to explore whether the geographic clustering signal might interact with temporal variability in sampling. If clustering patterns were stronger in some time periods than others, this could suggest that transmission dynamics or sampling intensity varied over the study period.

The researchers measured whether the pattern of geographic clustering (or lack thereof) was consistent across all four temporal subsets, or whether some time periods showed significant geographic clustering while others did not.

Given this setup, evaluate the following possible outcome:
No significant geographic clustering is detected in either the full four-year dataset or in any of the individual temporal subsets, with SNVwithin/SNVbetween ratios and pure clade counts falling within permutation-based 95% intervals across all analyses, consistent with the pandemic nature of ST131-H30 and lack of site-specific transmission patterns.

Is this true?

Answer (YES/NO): NO